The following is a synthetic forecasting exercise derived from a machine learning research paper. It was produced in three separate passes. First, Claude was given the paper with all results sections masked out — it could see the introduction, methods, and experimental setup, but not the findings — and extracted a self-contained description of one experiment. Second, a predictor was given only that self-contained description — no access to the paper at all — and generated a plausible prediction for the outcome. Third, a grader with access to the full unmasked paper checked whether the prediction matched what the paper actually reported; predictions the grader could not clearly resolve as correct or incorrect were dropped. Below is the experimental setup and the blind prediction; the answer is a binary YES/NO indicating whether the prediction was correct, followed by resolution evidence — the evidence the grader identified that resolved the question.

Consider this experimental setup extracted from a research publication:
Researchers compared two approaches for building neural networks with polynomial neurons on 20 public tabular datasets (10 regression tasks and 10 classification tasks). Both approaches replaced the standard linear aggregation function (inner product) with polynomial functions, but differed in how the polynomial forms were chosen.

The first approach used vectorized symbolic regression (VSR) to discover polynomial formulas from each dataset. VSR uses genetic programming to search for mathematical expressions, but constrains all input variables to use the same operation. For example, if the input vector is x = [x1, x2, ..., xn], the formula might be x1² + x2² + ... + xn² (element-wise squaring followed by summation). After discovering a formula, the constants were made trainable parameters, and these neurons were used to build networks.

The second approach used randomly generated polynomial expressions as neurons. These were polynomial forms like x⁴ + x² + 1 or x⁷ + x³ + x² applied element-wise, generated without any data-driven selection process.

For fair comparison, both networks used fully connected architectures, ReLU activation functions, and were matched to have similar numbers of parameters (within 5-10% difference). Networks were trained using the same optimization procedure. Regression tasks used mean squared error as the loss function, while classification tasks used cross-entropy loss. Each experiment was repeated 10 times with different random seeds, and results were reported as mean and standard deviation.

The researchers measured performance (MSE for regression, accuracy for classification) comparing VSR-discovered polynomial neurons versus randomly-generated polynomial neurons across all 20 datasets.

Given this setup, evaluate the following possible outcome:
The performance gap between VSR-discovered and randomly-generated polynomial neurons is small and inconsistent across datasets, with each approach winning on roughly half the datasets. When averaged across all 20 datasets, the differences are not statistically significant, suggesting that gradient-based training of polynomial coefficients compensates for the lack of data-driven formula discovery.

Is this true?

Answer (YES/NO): NO